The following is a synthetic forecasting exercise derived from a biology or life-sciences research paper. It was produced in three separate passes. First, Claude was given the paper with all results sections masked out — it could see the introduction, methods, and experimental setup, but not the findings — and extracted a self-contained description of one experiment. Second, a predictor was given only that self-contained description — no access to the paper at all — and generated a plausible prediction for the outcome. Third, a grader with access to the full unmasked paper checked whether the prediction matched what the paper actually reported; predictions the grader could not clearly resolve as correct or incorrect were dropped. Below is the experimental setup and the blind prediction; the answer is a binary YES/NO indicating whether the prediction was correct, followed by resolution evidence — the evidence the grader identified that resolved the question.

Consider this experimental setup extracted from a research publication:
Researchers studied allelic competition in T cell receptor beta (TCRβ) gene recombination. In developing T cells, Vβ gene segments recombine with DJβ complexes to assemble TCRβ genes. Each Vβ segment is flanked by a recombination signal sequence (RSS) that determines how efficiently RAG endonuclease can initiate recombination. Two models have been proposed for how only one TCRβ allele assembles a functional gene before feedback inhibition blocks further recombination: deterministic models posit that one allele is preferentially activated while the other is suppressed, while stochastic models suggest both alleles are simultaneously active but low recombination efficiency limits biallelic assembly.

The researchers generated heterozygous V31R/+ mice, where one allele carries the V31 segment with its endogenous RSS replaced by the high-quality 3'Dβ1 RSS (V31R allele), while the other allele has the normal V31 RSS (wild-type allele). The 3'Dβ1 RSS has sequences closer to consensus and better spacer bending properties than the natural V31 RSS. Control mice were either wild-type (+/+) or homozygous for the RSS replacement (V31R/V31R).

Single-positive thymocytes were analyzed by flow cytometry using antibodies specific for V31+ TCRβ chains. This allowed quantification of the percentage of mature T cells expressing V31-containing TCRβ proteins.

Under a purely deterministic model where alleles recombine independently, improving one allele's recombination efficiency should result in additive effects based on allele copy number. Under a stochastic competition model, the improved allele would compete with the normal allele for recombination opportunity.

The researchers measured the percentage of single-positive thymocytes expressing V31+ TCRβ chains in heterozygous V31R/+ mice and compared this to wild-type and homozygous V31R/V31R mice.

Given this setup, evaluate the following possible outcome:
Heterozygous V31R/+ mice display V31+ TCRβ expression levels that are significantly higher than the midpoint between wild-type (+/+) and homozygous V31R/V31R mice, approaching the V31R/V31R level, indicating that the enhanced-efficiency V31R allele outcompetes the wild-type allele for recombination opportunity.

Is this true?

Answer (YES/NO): NO